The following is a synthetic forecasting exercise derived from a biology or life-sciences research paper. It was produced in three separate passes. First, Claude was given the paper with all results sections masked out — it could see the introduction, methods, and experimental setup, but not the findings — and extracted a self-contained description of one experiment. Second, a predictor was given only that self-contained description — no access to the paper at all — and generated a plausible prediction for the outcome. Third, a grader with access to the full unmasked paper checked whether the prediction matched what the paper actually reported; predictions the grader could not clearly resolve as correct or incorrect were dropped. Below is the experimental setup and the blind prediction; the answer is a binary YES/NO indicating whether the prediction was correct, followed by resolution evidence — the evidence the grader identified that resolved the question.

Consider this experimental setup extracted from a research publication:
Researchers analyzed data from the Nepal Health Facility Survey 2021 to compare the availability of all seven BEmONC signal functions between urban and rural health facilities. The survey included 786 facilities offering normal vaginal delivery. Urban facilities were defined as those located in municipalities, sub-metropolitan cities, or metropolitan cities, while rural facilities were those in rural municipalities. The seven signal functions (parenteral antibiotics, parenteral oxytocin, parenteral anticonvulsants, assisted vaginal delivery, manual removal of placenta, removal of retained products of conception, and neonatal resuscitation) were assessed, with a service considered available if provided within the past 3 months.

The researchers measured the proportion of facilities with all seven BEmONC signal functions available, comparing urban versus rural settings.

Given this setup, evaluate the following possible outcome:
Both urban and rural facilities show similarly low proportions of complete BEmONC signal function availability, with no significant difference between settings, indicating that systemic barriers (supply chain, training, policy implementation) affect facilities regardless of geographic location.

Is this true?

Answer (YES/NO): NO